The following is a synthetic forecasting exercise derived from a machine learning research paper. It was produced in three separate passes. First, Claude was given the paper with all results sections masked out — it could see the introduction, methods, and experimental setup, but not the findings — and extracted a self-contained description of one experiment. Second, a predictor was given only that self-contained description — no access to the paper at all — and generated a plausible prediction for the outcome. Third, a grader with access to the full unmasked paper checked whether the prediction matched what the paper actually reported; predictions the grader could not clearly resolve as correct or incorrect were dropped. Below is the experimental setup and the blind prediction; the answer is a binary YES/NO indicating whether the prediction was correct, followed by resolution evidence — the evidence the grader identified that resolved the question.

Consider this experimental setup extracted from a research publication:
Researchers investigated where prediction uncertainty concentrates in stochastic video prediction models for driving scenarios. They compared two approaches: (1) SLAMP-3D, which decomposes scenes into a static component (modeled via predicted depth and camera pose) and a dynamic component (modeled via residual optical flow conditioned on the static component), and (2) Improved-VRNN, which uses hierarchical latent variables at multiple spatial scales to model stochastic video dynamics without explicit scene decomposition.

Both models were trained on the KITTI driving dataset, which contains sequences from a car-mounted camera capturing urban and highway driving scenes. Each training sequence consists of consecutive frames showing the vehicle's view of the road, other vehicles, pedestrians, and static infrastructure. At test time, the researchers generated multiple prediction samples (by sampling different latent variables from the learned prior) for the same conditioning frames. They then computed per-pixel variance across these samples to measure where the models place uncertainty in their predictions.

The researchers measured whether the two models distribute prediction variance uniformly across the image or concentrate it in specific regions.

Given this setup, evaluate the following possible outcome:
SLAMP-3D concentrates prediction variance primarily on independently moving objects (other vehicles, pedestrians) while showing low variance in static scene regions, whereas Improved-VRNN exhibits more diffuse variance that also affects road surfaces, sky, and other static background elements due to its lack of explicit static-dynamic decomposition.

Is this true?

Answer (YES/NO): YES